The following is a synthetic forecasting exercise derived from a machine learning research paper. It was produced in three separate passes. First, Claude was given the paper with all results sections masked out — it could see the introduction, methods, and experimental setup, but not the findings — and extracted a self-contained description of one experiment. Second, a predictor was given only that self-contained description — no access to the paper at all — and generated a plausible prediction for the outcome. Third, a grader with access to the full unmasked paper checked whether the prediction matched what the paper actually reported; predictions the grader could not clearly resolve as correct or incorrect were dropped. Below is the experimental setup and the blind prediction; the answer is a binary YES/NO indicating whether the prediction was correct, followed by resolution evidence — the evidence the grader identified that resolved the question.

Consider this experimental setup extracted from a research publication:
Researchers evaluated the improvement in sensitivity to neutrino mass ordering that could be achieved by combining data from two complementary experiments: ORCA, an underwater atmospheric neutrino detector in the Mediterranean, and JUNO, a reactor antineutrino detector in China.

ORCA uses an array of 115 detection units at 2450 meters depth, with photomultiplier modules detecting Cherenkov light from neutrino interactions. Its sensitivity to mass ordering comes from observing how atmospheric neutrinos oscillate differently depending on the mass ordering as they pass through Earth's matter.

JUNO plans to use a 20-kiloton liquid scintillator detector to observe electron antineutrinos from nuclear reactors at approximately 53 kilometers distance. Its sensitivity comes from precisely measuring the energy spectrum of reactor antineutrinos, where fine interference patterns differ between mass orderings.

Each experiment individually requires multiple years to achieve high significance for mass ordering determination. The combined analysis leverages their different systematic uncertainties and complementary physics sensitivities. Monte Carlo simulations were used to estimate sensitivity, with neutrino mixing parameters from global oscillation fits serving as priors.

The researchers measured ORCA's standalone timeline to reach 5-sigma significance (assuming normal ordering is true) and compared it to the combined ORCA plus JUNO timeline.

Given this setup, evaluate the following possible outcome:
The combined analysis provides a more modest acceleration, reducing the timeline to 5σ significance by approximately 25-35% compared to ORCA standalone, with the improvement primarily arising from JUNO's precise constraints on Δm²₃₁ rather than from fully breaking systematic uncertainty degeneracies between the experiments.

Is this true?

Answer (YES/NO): NO